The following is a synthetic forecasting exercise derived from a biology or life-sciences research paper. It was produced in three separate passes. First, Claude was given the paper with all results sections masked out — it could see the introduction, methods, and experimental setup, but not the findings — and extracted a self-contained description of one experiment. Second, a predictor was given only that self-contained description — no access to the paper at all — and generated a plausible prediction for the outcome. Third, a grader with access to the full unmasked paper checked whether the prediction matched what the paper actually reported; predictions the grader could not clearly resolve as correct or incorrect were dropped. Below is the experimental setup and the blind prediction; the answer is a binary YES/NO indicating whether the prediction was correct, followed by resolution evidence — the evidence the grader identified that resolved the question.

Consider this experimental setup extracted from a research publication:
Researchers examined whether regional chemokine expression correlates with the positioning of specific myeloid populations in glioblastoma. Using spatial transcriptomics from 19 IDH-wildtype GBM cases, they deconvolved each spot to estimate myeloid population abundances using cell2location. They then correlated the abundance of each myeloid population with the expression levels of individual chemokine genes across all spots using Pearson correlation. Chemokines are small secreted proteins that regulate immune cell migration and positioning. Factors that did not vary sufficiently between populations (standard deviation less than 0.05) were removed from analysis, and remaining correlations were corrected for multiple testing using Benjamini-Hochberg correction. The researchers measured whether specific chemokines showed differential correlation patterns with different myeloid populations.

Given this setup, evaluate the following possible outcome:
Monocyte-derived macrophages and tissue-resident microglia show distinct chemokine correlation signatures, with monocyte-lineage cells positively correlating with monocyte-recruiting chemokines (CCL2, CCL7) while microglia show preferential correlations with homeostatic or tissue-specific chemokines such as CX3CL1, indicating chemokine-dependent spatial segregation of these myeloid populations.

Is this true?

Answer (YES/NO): NO